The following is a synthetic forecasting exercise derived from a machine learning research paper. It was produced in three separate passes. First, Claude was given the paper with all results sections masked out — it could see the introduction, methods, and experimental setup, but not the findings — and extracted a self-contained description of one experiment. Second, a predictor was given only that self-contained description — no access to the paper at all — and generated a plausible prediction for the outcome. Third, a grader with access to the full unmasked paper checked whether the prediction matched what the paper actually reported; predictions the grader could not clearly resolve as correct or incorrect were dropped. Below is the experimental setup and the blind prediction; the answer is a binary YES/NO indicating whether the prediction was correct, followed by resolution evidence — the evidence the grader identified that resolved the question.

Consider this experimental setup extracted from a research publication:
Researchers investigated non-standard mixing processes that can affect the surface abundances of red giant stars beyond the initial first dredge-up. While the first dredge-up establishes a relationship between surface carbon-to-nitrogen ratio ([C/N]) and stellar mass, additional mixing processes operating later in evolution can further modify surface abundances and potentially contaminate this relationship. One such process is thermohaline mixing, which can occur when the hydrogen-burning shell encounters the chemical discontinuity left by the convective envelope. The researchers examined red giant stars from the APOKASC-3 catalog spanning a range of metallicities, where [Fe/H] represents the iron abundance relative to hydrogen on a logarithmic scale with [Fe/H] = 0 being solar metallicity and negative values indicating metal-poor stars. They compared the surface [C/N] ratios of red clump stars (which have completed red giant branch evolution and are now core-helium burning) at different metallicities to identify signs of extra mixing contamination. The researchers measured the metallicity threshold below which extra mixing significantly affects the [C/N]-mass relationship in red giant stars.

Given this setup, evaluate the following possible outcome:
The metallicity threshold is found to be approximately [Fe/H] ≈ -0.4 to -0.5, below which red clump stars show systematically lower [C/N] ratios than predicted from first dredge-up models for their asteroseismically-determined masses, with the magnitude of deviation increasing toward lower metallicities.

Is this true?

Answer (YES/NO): YES